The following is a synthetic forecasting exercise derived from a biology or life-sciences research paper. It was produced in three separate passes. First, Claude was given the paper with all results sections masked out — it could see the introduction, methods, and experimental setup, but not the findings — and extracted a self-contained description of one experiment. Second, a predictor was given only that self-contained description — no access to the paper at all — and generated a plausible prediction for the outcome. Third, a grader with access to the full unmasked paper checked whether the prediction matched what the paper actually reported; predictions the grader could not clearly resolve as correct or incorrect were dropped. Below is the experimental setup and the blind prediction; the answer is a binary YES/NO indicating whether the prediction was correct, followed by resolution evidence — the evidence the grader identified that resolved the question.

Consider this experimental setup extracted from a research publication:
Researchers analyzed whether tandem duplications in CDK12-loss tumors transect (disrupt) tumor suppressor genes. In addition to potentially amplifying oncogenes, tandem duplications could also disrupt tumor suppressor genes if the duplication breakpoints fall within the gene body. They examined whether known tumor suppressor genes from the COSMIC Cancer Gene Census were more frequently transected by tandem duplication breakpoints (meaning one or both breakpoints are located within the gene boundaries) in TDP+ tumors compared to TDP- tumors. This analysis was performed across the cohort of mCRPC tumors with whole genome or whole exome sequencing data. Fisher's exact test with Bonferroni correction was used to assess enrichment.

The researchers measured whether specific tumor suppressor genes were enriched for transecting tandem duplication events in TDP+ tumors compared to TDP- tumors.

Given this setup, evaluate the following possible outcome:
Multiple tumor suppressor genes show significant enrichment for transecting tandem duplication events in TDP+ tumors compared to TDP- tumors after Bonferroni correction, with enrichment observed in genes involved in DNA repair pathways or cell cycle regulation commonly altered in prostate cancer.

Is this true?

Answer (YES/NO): NO